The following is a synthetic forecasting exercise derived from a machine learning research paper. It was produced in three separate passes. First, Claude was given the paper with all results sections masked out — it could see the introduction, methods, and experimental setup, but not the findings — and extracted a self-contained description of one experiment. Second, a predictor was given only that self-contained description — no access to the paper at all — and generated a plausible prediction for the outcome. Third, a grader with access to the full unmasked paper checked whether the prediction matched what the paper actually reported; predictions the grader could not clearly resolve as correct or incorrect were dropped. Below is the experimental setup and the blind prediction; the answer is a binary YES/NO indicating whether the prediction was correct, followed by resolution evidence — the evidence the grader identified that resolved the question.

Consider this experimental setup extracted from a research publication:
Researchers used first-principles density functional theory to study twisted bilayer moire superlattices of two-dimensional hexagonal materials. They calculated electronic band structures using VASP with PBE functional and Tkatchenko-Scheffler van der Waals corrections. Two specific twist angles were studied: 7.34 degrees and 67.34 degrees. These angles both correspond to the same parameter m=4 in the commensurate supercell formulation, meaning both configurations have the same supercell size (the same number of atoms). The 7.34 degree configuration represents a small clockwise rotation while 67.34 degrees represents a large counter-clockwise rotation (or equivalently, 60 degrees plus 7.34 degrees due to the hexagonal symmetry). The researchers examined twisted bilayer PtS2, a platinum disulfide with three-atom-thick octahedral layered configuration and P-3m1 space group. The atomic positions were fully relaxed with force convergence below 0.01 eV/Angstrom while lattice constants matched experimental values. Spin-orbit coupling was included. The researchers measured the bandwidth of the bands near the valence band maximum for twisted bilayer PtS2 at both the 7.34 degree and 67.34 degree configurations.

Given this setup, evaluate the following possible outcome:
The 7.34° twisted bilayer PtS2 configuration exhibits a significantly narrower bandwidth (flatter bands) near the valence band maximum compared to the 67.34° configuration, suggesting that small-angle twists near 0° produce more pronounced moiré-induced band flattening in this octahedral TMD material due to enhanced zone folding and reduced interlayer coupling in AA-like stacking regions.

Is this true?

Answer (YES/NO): YES